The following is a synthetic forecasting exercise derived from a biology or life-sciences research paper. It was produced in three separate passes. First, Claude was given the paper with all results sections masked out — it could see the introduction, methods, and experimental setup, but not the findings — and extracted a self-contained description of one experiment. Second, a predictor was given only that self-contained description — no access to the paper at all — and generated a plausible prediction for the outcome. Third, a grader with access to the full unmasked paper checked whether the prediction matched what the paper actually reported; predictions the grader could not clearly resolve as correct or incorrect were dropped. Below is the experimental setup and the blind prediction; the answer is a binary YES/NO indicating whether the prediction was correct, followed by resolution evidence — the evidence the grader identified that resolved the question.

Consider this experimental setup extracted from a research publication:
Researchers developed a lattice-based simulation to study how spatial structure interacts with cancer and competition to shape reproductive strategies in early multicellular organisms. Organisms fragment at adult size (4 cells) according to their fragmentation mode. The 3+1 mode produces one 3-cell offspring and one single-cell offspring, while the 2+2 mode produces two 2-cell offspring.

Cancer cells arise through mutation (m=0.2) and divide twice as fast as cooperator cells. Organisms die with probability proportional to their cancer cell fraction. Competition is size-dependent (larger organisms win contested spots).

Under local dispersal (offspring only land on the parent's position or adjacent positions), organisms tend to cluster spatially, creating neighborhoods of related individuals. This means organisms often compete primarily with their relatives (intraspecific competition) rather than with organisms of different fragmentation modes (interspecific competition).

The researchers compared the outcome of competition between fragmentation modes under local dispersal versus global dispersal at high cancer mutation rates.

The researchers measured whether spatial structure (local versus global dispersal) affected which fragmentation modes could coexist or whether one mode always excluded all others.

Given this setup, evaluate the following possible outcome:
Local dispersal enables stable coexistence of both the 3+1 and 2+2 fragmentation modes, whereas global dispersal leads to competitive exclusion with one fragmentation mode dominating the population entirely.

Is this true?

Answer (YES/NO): NO